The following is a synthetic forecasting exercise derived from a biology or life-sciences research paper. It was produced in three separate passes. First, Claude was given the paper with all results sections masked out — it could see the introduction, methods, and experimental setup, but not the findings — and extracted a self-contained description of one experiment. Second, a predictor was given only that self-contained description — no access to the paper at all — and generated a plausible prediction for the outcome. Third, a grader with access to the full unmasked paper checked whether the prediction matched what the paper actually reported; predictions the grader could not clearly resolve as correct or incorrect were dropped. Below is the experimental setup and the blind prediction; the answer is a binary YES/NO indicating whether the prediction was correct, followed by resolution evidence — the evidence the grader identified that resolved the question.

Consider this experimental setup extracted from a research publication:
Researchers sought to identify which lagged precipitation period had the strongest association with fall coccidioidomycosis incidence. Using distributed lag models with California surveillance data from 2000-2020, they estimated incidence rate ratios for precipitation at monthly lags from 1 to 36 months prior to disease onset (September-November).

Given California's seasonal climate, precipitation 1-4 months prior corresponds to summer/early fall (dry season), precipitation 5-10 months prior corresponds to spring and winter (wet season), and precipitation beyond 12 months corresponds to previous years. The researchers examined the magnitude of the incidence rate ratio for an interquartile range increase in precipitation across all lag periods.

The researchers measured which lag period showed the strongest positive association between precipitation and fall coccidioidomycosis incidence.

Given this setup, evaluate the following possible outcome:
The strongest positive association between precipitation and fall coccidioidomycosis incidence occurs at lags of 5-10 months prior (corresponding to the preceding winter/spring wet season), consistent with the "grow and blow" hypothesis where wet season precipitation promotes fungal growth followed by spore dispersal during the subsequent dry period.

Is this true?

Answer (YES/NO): YES